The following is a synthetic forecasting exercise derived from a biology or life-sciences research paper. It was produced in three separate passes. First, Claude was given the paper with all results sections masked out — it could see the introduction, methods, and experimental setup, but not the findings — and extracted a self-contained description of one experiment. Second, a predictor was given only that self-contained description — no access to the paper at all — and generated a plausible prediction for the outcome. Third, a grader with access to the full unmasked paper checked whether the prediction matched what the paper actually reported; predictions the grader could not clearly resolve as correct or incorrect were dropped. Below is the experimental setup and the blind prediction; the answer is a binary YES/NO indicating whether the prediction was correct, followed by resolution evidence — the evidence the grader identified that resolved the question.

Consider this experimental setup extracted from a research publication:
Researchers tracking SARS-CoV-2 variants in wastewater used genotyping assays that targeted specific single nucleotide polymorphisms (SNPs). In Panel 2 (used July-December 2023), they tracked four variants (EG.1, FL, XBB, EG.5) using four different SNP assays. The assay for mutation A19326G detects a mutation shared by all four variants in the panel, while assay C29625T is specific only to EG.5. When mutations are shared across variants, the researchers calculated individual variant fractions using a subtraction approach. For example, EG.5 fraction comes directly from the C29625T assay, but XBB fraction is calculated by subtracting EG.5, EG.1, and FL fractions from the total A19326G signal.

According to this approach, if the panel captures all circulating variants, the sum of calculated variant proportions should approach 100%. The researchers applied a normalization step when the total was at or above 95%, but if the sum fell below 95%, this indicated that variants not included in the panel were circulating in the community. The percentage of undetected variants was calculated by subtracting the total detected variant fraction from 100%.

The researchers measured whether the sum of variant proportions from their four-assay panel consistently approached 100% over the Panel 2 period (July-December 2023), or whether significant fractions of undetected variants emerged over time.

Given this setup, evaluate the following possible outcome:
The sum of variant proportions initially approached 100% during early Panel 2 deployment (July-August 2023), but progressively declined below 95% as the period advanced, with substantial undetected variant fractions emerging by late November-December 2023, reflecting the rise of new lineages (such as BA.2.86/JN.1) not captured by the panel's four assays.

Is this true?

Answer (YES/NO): YES